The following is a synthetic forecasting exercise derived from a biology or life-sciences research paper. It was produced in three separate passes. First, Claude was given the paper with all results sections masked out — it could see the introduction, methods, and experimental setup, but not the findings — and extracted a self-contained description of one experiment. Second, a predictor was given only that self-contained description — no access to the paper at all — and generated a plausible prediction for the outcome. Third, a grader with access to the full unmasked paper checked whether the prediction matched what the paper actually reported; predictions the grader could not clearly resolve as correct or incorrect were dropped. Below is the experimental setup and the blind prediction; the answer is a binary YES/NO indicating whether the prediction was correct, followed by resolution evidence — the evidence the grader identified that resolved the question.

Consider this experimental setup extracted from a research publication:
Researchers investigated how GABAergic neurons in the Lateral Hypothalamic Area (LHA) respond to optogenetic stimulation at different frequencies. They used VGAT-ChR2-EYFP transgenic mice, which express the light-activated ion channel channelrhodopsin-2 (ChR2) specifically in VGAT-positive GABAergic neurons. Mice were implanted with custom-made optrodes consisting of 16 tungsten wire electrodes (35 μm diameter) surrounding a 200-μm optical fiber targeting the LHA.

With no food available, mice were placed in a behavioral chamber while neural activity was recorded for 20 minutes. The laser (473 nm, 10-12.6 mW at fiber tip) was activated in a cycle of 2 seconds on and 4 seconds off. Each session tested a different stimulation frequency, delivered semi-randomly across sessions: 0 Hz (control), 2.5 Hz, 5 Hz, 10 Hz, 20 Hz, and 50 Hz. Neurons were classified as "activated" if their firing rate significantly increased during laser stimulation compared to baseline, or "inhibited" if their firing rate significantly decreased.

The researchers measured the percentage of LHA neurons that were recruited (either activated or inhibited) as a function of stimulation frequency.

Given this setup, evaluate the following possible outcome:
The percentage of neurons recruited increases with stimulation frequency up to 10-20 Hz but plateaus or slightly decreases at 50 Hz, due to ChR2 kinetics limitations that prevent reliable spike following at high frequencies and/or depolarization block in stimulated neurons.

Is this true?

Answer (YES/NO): NO